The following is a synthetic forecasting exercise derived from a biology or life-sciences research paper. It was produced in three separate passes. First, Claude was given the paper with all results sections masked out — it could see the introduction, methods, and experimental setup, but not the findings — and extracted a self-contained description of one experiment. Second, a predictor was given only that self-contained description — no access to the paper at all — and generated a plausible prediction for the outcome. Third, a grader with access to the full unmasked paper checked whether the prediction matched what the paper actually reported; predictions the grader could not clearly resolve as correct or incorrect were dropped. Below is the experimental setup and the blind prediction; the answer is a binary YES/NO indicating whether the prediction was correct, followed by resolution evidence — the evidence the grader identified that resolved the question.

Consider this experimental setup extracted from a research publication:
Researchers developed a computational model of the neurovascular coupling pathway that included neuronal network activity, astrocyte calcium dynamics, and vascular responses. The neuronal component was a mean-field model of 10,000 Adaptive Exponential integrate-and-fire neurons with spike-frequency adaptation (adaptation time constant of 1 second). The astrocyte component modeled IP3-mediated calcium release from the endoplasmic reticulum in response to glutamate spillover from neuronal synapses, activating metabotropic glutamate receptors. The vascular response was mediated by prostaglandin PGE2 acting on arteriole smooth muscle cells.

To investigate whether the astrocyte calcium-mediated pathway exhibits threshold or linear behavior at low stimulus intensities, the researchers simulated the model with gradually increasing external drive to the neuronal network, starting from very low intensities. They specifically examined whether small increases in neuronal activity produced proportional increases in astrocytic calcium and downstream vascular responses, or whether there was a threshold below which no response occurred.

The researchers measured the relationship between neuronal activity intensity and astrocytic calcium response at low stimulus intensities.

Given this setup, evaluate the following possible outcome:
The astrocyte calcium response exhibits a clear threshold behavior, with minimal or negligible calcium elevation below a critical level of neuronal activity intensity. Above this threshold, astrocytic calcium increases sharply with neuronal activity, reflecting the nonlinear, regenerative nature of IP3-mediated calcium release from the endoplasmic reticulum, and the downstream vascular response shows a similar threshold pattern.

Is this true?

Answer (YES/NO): YES